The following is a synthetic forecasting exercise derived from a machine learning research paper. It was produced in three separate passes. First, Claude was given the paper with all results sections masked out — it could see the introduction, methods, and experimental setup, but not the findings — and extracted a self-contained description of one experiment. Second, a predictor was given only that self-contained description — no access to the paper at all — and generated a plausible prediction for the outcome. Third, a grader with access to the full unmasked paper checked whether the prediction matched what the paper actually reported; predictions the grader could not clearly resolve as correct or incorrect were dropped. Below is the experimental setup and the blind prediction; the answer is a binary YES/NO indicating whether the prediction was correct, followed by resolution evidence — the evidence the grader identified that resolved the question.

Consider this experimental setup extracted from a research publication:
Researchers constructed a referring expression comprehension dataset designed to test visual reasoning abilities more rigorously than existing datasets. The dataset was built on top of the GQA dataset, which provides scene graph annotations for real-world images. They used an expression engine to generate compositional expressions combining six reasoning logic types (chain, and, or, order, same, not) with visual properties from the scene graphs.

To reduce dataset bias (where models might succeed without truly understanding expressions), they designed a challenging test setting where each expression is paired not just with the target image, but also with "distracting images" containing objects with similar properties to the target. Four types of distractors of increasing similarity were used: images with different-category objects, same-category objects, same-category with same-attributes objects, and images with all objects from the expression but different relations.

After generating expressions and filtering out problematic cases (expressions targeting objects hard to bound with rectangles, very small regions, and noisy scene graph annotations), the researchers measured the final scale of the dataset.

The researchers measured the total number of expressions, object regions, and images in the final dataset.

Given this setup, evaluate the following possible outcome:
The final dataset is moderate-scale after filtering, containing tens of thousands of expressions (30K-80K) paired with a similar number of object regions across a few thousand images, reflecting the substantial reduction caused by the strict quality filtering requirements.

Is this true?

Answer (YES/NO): NO